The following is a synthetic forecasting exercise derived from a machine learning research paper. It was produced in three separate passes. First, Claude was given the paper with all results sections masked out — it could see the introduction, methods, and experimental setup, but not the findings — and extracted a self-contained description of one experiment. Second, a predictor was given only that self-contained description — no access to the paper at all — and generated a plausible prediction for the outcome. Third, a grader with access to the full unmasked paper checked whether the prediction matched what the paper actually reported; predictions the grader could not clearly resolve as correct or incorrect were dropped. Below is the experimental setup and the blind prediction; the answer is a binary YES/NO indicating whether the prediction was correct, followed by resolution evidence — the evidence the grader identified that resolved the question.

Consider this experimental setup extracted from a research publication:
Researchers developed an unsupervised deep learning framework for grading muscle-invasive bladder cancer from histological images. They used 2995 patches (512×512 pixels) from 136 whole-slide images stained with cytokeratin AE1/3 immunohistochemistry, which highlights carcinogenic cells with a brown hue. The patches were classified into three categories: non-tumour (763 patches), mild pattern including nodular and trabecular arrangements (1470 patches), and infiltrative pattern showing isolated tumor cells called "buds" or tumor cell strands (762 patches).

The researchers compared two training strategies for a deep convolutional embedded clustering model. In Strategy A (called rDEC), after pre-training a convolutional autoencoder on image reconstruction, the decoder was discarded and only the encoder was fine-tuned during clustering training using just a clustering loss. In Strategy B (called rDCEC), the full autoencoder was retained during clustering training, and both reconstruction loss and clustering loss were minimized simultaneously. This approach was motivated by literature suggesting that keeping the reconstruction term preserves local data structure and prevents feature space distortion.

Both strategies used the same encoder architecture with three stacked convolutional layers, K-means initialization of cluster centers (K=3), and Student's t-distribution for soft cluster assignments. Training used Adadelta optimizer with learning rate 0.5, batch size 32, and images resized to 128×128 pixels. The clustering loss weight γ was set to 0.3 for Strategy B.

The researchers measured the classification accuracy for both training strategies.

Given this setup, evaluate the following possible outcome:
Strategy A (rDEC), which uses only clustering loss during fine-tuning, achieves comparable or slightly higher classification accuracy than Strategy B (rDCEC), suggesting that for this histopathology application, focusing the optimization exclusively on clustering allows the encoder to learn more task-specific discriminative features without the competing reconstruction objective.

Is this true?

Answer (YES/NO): NO